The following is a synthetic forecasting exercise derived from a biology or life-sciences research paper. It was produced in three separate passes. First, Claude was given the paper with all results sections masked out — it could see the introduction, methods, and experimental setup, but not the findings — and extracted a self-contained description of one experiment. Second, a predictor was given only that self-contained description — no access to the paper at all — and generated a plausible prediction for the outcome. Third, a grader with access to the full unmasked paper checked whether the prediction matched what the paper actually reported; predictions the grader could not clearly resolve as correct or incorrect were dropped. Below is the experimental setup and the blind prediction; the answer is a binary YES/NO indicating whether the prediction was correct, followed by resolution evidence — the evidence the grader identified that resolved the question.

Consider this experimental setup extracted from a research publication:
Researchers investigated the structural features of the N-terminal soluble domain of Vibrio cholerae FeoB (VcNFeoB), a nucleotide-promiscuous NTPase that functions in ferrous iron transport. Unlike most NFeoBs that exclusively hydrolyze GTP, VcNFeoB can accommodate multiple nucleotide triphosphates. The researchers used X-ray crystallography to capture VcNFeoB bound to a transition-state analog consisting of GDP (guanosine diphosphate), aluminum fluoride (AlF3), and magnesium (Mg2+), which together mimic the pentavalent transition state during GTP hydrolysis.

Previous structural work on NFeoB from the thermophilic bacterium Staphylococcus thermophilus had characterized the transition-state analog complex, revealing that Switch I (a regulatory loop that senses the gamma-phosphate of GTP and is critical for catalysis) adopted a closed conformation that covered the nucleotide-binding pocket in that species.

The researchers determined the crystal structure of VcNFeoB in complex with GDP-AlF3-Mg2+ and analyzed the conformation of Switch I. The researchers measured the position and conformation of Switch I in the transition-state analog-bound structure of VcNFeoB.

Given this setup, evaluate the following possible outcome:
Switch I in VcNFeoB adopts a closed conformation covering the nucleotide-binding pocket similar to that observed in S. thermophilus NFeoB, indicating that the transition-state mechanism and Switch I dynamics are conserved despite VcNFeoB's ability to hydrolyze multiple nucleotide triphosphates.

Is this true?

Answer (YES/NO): NO